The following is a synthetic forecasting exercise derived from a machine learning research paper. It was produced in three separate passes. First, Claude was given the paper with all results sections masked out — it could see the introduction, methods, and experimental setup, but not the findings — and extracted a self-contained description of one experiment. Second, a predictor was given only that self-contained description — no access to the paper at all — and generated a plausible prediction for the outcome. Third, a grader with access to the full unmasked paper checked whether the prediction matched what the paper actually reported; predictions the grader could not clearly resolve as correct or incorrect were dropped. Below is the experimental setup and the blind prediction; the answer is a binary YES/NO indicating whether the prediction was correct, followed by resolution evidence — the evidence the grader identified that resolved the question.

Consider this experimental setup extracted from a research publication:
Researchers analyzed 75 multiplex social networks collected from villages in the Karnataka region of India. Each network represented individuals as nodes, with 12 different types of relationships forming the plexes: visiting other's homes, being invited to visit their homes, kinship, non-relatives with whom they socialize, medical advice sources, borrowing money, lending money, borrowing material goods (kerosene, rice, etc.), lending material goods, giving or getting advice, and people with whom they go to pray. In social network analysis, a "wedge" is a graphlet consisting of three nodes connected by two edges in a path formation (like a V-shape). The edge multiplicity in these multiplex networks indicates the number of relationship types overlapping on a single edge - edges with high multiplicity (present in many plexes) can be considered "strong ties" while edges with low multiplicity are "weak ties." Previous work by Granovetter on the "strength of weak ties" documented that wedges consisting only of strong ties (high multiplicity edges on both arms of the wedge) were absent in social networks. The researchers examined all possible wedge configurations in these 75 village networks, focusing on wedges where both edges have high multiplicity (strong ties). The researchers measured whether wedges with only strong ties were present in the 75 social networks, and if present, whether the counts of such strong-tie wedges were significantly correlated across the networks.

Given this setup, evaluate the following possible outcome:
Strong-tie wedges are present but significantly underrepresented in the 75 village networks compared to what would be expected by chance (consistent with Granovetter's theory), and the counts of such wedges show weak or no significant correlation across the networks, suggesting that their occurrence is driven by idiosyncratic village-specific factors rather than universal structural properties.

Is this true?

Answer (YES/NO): NO